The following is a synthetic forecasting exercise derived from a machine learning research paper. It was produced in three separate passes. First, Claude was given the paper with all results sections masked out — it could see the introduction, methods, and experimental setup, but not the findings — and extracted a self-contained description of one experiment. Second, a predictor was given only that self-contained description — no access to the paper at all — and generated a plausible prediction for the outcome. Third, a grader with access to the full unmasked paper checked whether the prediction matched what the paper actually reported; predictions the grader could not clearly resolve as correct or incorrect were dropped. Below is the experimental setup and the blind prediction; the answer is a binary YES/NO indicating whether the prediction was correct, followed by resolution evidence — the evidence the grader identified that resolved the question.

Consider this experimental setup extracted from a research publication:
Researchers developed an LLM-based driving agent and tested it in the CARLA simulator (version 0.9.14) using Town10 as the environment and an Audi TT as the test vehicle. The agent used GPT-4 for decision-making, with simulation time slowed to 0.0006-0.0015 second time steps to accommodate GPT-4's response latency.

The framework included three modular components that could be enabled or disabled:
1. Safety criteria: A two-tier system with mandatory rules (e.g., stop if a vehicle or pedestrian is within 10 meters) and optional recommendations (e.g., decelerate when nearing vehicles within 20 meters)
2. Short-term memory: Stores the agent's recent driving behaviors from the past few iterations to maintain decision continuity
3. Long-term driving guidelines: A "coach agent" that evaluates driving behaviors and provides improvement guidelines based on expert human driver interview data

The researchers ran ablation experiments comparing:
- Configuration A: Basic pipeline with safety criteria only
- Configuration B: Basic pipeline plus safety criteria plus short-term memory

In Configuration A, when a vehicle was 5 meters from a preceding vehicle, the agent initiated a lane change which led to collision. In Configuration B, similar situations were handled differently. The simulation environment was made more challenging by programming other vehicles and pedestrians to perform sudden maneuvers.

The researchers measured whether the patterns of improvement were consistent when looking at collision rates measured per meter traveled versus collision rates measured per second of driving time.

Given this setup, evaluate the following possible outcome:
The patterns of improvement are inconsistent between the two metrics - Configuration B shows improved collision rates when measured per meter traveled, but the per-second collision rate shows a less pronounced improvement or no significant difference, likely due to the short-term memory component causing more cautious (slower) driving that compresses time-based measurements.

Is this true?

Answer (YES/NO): NO